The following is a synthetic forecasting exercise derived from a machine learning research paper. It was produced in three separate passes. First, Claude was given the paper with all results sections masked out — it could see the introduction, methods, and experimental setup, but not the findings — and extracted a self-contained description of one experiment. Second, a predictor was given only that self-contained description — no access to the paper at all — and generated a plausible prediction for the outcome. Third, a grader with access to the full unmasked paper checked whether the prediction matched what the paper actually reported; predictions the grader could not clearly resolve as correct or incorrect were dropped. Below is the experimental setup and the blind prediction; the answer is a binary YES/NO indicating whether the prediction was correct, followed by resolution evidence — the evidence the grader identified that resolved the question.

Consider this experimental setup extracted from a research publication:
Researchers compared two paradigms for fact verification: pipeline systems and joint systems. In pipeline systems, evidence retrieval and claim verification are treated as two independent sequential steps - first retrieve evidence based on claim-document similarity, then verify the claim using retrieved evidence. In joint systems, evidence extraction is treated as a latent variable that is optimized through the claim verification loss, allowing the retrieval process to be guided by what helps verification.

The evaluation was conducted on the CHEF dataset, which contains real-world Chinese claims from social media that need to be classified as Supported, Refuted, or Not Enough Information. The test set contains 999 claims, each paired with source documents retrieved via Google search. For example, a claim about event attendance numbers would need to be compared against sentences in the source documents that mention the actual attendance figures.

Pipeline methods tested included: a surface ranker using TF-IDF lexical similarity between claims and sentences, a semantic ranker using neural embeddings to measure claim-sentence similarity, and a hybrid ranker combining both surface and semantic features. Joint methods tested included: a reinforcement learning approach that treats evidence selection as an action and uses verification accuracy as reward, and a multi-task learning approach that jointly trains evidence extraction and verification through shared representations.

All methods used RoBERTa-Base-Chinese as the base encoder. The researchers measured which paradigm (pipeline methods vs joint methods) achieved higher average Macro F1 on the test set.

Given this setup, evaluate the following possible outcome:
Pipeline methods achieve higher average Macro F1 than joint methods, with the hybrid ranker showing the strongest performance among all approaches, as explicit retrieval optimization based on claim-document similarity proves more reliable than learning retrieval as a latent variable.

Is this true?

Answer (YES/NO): NO